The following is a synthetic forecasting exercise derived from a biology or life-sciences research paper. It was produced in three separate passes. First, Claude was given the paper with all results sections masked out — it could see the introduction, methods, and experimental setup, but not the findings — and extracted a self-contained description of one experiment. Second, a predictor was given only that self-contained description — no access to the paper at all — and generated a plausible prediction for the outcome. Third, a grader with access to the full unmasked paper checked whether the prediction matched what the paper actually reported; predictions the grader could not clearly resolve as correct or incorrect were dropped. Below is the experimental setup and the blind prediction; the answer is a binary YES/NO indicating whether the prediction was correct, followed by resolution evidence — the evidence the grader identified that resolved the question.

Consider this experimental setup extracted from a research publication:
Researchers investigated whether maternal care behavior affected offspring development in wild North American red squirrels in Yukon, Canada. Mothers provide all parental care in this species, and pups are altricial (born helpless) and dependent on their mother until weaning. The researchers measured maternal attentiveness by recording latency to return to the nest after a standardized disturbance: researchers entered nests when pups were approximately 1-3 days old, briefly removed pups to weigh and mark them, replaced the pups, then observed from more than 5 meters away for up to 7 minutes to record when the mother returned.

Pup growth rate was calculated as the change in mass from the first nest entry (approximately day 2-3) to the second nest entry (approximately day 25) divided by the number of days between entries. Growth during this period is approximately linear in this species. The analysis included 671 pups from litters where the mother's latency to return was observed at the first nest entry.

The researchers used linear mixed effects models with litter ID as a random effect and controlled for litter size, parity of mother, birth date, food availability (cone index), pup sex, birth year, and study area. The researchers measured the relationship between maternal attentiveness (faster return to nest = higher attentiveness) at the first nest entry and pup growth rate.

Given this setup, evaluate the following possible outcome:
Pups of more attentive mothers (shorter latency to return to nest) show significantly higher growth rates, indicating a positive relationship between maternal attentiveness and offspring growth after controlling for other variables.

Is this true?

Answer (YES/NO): NO